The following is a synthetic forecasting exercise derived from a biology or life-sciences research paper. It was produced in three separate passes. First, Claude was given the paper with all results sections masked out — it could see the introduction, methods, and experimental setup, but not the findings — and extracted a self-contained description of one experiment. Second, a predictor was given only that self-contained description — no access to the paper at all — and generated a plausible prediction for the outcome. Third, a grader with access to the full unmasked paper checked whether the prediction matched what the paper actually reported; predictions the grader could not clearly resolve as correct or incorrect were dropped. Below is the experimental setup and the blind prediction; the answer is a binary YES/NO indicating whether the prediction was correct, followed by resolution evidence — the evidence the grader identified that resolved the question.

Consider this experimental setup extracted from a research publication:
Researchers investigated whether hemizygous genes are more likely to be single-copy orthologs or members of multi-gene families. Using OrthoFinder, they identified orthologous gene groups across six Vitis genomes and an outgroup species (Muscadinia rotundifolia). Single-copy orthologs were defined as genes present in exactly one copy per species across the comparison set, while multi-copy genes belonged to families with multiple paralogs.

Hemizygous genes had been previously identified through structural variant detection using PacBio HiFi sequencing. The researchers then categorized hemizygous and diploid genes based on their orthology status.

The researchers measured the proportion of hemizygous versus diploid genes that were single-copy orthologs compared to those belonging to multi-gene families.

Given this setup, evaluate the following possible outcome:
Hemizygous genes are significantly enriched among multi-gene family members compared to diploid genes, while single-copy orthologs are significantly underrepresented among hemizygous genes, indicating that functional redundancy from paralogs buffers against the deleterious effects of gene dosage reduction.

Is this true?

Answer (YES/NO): YES